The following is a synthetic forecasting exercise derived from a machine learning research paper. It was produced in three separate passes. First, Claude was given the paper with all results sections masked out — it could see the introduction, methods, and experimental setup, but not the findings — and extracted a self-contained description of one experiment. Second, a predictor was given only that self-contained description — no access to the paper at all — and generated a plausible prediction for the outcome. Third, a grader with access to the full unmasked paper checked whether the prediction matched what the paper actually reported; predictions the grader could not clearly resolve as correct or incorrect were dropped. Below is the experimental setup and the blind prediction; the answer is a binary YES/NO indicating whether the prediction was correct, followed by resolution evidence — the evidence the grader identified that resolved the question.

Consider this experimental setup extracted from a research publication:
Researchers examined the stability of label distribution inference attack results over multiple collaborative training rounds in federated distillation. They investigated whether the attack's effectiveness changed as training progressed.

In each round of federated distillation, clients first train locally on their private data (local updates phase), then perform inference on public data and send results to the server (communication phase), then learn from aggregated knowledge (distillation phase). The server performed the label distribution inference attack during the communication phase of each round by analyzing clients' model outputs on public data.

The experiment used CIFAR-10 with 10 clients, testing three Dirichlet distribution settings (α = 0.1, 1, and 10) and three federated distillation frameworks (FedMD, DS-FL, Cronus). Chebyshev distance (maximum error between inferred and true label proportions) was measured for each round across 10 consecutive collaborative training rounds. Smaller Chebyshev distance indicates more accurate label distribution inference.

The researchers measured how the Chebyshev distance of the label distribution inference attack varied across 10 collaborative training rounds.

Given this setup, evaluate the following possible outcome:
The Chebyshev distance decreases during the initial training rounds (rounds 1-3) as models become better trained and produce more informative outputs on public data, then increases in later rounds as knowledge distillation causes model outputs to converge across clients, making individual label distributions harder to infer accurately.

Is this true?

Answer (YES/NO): NO